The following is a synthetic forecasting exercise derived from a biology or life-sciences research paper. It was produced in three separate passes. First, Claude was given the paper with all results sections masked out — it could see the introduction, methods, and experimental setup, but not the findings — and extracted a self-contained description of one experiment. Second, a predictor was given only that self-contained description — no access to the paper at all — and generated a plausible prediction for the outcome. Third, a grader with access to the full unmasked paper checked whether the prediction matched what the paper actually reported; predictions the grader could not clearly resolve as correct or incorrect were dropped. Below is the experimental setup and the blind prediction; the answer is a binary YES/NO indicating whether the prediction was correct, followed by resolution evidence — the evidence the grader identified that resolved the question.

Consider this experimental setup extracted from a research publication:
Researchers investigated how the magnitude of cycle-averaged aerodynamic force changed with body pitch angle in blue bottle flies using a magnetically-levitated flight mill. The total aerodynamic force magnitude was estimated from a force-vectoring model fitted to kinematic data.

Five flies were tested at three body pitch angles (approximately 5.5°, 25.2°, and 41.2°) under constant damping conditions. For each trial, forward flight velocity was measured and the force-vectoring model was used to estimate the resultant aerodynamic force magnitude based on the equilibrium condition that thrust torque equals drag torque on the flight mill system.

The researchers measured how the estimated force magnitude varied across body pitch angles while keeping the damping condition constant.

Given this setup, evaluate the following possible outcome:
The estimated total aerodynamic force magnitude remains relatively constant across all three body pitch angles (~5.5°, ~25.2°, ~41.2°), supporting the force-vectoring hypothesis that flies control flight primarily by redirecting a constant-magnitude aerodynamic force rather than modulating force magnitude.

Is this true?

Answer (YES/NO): NO